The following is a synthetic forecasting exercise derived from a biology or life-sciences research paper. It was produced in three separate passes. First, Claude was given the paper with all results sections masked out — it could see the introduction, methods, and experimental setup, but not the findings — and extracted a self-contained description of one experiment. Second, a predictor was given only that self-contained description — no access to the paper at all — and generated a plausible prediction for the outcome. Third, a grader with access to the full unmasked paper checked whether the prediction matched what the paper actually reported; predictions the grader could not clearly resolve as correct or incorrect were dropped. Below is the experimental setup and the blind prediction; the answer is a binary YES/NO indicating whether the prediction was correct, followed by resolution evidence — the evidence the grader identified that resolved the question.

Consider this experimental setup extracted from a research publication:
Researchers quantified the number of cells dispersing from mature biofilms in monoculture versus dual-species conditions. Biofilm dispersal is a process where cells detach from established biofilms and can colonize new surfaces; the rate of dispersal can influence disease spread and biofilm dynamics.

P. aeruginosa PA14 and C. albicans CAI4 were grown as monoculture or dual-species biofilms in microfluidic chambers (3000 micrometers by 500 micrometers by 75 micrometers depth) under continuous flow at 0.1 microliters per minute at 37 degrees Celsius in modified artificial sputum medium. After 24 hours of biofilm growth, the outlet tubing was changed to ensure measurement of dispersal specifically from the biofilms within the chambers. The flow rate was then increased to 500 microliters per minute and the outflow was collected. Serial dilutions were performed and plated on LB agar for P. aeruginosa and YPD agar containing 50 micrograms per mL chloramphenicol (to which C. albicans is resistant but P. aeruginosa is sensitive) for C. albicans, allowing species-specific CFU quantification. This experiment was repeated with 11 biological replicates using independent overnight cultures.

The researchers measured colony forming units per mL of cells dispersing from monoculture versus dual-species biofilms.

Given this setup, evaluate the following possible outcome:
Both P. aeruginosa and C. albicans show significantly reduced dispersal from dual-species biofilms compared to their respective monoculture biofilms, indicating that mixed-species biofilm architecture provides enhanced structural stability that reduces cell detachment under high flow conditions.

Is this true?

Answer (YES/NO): NO